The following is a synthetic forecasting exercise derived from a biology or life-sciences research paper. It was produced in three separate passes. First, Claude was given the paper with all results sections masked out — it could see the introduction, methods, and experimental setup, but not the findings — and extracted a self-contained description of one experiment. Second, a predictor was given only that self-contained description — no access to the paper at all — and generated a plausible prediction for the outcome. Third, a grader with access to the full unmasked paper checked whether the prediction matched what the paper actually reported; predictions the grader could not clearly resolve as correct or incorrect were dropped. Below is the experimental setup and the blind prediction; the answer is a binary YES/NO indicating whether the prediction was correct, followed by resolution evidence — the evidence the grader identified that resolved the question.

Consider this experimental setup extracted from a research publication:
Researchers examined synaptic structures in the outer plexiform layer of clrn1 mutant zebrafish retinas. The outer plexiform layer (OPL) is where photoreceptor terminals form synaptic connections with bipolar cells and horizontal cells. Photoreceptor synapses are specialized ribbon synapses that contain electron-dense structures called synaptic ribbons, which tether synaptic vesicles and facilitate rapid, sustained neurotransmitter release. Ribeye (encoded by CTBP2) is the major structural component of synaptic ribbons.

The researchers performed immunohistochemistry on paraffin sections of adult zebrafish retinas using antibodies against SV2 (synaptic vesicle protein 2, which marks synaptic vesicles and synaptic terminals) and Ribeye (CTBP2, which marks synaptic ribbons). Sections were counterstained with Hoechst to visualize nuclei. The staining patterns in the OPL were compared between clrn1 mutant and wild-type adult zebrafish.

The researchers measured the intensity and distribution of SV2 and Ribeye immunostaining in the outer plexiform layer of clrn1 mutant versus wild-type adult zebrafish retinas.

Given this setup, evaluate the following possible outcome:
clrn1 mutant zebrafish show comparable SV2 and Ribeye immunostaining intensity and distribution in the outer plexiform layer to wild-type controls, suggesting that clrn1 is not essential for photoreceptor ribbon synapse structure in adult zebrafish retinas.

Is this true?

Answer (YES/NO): YES